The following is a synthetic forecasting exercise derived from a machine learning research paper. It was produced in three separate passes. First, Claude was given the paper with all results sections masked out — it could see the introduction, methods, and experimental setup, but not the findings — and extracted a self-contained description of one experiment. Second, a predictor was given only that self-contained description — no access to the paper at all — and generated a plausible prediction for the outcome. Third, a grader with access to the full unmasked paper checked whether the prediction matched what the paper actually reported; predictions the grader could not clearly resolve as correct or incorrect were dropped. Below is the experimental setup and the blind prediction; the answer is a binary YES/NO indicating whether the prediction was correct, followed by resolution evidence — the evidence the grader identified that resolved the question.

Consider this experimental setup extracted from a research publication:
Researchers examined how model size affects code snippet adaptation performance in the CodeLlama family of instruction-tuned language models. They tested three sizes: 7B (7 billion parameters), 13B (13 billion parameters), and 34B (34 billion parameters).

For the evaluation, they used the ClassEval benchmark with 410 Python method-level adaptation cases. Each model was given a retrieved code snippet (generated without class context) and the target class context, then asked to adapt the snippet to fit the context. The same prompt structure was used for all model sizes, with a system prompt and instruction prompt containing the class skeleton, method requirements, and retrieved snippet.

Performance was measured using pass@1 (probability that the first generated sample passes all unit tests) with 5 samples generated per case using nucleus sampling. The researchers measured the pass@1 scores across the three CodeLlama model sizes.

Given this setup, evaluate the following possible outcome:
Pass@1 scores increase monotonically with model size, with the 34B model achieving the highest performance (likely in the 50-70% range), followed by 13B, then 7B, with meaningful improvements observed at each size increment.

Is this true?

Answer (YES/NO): NO